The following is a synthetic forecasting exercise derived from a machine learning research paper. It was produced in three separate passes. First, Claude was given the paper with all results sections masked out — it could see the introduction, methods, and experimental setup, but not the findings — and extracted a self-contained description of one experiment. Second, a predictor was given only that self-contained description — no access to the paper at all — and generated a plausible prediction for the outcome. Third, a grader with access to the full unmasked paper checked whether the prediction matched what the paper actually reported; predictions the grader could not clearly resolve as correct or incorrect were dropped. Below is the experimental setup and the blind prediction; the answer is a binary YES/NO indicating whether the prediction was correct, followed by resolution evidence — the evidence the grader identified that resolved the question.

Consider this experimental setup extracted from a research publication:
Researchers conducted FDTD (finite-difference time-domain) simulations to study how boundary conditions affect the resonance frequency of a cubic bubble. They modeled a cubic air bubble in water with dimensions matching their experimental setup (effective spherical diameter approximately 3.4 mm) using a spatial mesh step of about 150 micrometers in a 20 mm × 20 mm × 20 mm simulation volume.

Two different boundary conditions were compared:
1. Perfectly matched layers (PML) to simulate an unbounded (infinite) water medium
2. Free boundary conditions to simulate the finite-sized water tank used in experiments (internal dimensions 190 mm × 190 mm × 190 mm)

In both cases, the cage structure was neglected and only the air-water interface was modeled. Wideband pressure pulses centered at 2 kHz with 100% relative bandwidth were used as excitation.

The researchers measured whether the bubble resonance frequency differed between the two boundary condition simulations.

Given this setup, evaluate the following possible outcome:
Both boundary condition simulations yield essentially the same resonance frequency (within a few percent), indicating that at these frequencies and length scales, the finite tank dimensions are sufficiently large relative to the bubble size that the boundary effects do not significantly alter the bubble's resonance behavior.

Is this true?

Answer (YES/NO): YES